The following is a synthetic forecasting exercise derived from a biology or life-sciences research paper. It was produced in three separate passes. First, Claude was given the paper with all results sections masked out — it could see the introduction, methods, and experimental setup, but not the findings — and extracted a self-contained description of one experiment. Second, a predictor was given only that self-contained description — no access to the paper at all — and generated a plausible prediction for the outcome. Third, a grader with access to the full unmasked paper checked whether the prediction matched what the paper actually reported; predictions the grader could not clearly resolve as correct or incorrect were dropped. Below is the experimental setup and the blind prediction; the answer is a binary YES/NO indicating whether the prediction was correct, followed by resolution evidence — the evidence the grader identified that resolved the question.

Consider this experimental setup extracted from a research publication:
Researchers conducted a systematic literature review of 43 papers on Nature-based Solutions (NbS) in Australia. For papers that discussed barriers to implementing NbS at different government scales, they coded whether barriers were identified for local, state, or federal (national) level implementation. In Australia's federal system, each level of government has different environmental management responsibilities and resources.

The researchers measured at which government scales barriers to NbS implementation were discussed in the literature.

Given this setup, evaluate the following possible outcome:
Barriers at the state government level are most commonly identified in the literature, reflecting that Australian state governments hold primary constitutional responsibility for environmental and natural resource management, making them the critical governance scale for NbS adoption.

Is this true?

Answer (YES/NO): NO